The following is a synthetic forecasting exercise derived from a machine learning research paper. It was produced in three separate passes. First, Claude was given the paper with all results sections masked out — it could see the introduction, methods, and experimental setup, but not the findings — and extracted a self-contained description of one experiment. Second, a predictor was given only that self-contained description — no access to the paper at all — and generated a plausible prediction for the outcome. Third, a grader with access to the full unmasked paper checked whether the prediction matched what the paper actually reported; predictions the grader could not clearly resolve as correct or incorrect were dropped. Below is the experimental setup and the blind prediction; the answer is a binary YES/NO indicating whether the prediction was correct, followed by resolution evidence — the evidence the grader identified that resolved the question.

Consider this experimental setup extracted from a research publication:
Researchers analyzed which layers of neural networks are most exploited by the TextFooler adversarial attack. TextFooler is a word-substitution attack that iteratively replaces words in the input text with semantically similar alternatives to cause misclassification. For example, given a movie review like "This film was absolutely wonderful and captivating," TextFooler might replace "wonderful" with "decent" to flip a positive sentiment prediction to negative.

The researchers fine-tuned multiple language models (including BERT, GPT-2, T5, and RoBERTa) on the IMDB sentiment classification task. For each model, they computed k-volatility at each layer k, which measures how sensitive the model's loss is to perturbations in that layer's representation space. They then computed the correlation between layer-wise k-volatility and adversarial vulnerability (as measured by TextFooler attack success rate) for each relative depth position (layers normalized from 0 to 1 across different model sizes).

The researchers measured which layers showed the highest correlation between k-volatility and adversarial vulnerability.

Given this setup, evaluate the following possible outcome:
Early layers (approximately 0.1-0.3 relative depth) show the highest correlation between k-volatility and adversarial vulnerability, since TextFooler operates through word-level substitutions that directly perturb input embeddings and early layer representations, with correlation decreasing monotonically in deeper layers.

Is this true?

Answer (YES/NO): NO